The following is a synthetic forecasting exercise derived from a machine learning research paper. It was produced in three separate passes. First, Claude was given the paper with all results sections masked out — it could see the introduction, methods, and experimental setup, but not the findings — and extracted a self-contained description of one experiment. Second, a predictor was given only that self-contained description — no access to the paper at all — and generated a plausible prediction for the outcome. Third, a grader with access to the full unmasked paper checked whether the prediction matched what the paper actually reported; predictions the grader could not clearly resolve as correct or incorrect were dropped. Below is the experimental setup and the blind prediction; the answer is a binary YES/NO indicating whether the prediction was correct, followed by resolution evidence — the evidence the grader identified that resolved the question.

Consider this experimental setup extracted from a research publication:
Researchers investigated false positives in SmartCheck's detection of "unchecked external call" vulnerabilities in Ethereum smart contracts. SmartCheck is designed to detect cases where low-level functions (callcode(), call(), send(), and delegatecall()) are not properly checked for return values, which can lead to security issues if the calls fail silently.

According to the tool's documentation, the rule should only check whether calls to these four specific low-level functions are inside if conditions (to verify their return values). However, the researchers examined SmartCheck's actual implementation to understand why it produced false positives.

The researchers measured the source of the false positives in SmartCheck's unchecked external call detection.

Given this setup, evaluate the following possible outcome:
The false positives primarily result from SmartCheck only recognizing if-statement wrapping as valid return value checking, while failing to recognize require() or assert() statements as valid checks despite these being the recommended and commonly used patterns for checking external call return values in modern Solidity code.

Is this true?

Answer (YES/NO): NO